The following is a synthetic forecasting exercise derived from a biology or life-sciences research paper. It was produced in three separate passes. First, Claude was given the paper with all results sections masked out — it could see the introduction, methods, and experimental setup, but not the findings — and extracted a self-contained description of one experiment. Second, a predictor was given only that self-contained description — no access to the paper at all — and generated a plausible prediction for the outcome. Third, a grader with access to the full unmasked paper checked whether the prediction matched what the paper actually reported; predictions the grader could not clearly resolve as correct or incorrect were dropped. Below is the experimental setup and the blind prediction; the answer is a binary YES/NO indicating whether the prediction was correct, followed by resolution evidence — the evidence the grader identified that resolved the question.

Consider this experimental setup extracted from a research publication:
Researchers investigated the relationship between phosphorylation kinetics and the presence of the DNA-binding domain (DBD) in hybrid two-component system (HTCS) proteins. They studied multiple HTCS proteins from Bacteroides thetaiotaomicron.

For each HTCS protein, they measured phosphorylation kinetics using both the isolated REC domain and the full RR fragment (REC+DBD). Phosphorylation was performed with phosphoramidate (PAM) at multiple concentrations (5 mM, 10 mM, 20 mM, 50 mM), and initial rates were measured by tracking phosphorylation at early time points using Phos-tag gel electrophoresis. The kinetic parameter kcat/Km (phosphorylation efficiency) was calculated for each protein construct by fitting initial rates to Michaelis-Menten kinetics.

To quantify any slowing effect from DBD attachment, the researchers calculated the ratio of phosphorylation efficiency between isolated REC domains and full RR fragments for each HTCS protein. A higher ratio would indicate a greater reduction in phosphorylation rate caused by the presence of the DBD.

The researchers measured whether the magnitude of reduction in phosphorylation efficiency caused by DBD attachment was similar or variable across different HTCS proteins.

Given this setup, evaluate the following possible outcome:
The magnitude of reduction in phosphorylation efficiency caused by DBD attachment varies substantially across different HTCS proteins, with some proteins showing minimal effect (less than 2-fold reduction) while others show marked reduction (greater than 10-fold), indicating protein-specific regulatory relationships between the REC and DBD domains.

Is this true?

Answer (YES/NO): NO